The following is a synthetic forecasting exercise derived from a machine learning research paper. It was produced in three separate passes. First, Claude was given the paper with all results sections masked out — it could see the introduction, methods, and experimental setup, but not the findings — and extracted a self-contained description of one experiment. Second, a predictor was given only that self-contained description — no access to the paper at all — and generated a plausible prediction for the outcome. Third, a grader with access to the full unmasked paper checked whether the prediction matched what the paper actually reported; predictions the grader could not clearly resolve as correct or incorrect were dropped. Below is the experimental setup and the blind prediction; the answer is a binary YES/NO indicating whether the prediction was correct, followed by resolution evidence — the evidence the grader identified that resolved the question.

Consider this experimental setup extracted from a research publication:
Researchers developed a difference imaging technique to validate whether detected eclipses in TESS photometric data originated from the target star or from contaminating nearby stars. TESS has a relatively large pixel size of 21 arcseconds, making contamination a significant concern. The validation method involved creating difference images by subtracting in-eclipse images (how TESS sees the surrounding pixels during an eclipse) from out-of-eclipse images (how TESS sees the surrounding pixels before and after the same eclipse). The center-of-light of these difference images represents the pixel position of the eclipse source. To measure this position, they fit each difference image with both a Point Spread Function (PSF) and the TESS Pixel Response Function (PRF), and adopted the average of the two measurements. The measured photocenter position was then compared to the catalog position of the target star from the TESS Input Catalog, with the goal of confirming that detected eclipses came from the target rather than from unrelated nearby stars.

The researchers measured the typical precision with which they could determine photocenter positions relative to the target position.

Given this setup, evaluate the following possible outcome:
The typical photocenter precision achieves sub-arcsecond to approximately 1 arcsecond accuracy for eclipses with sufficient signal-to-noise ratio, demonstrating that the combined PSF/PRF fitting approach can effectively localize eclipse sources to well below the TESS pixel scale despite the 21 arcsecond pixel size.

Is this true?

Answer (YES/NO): NO